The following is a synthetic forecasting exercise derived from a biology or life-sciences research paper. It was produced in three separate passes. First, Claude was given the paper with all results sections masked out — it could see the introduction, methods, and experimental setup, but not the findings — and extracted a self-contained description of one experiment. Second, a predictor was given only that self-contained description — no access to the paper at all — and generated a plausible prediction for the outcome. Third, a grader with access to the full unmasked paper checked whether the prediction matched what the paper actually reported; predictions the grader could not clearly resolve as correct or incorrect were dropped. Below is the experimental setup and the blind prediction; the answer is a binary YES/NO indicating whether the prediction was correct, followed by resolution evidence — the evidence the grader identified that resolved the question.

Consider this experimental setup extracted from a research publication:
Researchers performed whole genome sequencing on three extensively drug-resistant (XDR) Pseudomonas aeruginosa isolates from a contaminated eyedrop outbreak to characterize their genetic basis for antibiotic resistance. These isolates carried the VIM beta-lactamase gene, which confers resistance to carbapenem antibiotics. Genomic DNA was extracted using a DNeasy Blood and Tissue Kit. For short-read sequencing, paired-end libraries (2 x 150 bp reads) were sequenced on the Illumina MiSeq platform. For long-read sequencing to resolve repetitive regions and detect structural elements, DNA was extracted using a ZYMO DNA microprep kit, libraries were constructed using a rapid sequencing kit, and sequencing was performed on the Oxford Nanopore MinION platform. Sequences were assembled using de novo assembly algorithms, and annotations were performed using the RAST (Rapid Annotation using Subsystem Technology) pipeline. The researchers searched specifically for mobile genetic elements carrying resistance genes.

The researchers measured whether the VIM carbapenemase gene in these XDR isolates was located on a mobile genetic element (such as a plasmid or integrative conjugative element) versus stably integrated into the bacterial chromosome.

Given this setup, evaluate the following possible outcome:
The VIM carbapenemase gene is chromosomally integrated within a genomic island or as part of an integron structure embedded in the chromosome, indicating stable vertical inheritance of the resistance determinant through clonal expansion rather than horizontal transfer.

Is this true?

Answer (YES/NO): NO